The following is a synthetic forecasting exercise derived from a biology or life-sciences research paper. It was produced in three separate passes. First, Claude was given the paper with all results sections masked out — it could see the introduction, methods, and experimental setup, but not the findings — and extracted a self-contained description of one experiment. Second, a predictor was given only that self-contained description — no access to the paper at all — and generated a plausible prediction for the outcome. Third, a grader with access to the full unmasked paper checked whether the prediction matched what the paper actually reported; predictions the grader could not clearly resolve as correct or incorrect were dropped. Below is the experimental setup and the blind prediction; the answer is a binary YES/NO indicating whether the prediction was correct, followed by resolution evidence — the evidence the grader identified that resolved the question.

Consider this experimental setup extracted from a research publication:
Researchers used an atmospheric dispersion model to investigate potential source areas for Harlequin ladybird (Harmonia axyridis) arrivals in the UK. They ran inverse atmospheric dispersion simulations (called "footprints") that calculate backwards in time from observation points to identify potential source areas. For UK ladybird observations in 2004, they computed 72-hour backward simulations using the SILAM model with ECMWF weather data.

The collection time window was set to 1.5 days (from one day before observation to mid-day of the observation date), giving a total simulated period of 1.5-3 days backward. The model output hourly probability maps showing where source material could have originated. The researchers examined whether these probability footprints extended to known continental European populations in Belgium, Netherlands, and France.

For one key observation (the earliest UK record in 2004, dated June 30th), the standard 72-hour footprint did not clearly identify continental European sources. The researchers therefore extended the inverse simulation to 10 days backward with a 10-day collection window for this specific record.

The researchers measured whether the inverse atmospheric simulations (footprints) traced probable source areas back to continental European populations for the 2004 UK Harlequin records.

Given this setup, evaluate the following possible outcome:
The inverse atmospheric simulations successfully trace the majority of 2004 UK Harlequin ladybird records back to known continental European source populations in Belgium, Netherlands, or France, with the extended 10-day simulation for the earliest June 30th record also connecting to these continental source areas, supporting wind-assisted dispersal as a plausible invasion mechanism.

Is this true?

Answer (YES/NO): YES